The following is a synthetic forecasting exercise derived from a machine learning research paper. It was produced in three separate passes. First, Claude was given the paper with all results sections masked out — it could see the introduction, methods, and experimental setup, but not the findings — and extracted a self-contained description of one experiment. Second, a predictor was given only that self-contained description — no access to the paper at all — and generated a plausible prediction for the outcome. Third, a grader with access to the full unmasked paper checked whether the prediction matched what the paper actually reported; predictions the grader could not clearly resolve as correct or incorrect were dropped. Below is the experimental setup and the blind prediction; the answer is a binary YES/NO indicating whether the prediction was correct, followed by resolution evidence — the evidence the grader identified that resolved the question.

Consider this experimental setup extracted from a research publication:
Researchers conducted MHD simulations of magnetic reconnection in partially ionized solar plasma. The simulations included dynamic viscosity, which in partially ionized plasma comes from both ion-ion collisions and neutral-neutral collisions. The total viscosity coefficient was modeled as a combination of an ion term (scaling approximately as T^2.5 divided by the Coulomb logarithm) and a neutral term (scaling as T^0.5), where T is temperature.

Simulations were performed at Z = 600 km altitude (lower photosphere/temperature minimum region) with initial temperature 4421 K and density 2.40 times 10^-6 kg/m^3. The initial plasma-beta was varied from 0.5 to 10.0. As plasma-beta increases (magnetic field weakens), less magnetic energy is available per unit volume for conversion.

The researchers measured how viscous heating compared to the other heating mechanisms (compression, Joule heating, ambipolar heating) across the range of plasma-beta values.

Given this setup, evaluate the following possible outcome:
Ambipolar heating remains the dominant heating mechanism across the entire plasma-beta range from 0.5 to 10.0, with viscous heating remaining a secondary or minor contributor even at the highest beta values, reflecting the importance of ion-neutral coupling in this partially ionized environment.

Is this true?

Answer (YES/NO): NO